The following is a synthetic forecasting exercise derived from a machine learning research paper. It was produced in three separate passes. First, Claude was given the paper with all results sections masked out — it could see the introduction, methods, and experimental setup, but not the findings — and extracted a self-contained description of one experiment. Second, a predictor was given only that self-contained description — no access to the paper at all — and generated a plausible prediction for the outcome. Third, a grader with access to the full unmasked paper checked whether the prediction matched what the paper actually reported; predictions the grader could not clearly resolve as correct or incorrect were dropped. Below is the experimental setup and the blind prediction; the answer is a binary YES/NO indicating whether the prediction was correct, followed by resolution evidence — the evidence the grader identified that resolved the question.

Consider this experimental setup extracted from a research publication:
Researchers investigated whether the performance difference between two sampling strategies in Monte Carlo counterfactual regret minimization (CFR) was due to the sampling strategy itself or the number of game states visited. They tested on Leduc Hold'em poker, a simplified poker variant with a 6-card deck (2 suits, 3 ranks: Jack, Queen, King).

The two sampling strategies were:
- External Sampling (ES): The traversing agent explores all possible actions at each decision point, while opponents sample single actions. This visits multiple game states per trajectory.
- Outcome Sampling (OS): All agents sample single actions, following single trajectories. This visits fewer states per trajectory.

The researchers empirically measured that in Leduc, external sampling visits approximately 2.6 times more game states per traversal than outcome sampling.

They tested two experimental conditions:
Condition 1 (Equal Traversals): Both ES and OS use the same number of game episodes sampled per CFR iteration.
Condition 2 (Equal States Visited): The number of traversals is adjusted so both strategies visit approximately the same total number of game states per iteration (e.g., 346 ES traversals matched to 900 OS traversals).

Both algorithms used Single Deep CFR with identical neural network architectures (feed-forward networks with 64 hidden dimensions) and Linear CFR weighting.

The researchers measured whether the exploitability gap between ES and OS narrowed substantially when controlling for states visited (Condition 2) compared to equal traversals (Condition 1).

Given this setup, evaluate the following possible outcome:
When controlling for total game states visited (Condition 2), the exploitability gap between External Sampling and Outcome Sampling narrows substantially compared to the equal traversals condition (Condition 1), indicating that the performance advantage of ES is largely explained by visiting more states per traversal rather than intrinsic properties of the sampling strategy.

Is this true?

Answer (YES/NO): NO